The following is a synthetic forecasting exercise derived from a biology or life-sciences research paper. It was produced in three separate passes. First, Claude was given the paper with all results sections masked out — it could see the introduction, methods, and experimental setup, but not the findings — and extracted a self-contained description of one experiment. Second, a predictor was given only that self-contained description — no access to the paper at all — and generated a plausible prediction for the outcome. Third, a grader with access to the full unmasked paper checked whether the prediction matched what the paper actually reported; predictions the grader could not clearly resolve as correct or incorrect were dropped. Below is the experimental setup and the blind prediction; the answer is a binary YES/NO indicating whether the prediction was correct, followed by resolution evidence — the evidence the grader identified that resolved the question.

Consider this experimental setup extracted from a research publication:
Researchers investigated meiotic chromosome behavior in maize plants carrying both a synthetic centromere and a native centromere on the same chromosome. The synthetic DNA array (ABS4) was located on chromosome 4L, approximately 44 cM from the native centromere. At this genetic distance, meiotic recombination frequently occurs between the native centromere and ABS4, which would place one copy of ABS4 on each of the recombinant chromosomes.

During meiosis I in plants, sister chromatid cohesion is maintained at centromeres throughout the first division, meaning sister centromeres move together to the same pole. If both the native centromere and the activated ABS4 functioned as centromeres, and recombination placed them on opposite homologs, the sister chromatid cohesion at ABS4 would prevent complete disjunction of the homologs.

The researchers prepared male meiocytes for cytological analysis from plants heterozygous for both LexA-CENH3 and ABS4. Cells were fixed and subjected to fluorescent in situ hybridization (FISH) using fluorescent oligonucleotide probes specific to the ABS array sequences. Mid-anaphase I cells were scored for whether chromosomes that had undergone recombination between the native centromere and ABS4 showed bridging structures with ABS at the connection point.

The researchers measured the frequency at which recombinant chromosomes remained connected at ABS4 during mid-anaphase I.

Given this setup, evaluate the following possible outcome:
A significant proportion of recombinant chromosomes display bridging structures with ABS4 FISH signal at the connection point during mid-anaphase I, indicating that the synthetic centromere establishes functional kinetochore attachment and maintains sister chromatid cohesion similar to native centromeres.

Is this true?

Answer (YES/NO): YES